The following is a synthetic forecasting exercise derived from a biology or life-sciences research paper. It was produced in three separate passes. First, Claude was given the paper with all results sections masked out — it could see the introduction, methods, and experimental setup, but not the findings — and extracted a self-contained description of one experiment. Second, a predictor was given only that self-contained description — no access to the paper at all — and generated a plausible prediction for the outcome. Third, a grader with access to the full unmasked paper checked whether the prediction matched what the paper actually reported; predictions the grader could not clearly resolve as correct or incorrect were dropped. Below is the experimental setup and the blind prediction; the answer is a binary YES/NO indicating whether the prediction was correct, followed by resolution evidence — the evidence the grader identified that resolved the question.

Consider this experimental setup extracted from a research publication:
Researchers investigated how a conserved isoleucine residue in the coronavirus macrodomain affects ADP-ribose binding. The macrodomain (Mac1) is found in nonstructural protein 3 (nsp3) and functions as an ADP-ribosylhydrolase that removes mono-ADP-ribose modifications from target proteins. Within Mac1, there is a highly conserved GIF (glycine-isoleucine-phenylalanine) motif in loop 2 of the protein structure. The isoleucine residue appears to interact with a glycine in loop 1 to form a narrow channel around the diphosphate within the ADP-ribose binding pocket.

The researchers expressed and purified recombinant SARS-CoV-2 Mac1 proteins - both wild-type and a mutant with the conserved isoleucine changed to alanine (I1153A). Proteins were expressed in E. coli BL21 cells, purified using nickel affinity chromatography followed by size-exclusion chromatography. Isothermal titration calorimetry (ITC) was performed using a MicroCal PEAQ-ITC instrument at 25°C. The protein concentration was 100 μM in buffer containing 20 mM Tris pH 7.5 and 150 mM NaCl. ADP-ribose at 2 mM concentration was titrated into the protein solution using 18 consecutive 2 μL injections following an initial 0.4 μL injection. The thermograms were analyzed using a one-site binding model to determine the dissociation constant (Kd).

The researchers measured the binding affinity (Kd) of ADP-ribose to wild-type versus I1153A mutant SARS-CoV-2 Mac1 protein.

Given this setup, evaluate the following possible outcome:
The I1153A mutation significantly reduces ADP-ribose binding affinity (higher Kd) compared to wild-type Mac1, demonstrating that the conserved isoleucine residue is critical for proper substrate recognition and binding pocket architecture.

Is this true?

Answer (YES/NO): NO